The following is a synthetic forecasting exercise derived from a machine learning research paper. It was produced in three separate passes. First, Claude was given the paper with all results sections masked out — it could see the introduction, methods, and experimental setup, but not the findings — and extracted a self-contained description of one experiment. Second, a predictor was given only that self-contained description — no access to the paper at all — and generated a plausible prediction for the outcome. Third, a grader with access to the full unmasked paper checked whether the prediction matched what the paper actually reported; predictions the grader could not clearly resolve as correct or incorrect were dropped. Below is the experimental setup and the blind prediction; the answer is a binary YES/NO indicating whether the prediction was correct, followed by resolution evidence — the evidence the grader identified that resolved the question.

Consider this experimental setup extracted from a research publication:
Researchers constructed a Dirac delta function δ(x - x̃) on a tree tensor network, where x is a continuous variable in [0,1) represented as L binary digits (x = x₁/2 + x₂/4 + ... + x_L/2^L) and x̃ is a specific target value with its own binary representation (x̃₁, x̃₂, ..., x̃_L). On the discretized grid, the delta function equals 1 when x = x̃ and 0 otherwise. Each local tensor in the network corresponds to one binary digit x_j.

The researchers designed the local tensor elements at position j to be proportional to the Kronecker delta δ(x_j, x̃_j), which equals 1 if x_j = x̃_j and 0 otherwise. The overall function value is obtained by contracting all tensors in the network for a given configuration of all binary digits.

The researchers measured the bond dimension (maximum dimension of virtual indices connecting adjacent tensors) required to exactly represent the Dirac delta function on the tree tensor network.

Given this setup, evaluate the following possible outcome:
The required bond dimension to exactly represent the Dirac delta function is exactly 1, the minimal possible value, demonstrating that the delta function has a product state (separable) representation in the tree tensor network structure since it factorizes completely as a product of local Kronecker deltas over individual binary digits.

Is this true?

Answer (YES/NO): YES